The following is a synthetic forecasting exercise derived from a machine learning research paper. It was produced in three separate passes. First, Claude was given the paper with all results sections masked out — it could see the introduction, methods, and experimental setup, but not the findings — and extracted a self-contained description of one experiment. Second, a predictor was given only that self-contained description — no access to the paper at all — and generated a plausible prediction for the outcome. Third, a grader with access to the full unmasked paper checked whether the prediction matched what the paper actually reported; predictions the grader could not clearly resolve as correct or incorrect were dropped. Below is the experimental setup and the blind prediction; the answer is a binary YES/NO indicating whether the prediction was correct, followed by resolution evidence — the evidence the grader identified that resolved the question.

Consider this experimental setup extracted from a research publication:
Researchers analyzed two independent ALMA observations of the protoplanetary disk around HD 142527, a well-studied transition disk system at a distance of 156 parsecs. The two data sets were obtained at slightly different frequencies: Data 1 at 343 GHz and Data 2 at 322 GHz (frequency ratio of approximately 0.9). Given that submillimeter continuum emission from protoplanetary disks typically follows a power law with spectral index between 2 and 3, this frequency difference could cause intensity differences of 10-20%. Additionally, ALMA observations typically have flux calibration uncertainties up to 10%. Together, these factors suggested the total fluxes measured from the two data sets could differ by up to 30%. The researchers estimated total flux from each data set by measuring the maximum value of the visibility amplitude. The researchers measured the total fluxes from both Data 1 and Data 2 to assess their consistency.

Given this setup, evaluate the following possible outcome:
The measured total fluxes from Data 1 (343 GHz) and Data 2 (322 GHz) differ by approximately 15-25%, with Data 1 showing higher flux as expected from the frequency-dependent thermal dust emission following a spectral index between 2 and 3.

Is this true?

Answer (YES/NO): NO